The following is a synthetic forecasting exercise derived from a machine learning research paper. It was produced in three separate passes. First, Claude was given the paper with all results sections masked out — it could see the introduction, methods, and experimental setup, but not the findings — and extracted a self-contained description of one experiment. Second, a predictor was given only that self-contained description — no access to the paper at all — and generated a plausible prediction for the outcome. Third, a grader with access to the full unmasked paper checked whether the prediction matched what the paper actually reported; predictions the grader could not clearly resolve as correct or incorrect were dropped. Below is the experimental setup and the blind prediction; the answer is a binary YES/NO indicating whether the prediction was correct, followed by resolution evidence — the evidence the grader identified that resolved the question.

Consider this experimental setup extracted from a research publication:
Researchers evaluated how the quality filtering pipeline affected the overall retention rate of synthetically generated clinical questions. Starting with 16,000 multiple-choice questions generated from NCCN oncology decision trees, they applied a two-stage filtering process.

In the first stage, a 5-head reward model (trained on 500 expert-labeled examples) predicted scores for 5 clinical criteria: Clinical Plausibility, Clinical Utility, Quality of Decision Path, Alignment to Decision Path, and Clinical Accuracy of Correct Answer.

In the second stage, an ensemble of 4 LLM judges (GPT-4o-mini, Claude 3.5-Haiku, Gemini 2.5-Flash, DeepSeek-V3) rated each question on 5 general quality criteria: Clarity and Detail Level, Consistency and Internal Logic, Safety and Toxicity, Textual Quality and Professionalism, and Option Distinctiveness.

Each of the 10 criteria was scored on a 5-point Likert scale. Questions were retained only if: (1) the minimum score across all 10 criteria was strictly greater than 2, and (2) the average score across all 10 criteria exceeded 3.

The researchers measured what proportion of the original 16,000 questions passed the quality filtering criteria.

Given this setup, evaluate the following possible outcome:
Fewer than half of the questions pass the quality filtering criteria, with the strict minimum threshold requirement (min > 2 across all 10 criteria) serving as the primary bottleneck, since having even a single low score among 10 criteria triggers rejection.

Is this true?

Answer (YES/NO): YES